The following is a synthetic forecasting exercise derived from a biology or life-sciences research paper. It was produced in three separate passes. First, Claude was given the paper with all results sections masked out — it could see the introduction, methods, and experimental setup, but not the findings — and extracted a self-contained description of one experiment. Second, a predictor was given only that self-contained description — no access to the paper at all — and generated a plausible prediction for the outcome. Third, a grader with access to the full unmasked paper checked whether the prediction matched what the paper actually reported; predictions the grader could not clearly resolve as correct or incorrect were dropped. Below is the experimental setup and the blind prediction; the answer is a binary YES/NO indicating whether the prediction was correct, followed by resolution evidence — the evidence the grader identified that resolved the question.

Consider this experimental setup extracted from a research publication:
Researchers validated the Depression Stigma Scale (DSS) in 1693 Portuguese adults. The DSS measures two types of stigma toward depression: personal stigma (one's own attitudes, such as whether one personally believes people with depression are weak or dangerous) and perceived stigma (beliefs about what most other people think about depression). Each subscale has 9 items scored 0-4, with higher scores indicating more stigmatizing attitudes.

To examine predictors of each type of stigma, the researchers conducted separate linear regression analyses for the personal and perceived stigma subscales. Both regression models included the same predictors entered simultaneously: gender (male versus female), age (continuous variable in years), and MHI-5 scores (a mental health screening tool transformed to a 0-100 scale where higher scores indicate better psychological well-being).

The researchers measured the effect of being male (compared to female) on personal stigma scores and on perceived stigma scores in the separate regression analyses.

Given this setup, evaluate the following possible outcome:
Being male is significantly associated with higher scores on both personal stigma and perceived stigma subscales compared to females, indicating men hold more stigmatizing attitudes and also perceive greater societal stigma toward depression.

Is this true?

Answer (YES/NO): NO